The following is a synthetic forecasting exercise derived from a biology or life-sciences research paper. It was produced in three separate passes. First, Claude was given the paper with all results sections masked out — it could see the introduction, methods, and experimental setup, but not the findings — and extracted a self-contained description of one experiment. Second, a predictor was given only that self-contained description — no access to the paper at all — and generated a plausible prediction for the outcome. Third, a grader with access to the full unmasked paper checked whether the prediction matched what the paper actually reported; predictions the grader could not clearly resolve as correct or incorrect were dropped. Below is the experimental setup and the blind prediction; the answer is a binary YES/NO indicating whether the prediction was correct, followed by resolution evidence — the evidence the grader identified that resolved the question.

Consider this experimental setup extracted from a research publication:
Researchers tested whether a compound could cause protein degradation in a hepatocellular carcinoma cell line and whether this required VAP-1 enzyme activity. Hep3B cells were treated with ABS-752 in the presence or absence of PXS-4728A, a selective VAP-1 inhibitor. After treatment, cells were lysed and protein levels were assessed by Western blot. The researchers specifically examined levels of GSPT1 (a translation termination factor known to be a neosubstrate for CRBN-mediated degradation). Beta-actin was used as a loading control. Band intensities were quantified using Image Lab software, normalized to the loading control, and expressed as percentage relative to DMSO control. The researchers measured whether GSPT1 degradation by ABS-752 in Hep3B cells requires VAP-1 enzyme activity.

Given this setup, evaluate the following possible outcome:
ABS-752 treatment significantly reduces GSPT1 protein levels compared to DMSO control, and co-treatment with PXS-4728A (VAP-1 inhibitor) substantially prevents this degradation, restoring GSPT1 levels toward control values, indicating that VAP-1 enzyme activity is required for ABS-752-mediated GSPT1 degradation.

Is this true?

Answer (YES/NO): YES